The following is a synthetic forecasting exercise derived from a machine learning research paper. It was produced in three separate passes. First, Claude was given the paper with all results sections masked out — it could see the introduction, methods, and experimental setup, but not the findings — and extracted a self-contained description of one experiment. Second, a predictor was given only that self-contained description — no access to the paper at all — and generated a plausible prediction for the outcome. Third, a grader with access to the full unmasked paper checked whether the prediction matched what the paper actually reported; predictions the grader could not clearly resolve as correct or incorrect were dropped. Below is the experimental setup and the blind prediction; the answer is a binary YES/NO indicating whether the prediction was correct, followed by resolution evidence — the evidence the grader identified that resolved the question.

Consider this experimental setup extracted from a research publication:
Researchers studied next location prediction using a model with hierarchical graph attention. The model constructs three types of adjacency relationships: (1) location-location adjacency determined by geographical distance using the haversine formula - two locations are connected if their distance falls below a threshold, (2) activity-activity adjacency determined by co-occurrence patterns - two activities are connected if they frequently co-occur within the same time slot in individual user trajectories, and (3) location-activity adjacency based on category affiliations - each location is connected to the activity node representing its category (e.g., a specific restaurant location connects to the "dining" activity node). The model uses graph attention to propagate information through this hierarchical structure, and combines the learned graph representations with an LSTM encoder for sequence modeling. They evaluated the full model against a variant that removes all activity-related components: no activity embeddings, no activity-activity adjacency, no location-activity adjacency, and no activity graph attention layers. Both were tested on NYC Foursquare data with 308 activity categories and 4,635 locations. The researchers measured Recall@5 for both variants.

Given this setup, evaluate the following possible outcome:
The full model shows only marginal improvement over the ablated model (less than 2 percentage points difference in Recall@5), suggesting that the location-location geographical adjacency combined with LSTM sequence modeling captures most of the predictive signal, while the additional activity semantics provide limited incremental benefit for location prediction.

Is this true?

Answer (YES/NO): NO